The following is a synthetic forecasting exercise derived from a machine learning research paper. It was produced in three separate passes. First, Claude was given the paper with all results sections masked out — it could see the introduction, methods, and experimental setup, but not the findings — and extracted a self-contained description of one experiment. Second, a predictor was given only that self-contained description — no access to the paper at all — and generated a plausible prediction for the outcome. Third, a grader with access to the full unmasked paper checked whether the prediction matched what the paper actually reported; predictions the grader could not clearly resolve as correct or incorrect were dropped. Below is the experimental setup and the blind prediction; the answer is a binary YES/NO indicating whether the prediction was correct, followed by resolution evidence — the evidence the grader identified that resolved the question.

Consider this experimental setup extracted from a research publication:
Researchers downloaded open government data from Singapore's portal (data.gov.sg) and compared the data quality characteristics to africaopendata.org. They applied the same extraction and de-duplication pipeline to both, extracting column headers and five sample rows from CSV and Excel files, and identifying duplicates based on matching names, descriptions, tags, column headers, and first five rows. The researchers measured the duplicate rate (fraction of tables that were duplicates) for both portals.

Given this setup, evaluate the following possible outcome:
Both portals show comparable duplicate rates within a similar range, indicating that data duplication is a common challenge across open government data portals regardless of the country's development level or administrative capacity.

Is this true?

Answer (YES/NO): NO